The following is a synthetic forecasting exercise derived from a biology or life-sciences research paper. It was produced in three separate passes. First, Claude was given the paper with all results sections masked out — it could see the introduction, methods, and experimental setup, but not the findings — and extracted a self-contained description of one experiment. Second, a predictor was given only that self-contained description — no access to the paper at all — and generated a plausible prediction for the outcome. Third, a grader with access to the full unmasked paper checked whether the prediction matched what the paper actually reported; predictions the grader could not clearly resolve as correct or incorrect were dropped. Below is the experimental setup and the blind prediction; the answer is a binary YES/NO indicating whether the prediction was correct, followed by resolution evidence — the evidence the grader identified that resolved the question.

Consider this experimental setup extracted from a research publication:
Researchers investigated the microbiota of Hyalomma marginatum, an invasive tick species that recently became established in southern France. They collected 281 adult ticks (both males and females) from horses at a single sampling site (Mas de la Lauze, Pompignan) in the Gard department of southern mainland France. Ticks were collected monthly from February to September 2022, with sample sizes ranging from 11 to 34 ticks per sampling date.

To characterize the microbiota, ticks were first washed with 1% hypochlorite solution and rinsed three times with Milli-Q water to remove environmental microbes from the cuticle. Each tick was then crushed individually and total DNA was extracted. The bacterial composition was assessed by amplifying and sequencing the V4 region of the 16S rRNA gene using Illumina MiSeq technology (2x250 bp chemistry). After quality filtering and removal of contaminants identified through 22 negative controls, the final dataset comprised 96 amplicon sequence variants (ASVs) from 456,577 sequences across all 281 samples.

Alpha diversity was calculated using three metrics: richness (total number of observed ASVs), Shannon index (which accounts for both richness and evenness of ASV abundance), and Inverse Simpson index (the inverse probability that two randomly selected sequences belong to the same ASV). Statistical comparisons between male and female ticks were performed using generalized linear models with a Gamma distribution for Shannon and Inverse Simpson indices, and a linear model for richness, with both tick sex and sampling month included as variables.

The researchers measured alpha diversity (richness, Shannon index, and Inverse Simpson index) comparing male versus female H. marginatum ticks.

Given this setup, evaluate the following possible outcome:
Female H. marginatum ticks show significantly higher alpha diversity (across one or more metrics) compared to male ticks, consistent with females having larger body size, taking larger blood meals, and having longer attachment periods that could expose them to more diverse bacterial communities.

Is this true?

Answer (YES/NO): NO